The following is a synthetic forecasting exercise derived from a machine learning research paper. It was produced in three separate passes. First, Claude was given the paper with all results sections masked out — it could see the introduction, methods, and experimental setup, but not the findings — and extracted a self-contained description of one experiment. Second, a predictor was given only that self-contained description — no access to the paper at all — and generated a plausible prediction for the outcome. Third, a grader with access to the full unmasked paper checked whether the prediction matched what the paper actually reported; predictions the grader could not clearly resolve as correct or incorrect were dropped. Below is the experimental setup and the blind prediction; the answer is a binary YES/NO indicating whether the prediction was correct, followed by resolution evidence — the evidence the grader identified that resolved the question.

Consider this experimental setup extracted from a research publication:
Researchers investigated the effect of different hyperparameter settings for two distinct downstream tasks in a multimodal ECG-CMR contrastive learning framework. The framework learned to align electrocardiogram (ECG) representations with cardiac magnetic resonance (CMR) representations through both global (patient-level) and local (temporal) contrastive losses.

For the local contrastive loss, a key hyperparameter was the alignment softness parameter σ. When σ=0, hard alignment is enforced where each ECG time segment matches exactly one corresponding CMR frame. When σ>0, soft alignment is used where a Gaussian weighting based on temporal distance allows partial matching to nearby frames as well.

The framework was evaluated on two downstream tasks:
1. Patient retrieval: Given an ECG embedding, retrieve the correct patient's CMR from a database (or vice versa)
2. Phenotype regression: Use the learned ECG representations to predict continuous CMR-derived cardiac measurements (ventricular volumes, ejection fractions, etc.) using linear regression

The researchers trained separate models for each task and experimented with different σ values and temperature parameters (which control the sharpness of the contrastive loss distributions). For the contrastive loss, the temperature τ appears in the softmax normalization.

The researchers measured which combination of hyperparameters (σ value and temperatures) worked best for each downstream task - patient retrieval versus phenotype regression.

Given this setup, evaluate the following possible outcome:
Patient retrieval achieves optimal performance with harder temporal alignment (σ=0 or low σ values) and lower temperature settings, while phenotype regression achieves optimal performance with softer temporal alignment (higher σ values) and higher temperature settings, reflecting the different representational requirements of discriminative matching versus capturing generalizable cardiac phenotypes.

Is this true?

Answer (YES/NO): YES